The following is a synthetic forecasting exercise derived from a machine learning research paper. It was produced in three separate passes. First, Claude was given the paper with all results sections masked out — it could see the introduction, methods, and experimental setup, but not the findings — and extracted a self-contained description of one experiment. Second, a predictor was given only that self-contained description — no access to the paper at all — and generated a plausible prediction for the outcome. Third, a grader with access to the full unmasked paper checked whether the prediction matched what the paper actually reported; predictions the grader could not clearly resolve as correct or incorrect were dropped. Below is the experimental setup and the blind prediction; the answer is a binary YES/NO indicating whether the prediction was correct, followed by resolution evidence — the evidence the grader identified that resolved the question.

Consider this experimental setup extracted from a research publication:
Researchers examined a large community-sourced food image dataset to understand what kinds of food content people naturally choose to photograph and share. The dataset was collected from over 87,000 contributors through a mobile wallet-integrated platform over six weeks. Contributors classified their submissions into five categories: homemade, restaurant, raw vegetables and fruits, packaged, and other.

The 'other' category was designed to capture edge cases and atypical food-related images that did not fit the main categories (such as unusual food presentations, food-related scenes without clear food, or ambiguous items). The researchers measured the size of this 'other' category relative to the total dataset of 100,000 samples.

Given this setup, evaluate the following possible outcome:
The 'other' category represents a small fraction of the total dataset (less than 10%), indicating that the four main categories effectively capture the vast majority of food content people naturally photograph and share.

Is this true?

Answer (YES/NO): YES